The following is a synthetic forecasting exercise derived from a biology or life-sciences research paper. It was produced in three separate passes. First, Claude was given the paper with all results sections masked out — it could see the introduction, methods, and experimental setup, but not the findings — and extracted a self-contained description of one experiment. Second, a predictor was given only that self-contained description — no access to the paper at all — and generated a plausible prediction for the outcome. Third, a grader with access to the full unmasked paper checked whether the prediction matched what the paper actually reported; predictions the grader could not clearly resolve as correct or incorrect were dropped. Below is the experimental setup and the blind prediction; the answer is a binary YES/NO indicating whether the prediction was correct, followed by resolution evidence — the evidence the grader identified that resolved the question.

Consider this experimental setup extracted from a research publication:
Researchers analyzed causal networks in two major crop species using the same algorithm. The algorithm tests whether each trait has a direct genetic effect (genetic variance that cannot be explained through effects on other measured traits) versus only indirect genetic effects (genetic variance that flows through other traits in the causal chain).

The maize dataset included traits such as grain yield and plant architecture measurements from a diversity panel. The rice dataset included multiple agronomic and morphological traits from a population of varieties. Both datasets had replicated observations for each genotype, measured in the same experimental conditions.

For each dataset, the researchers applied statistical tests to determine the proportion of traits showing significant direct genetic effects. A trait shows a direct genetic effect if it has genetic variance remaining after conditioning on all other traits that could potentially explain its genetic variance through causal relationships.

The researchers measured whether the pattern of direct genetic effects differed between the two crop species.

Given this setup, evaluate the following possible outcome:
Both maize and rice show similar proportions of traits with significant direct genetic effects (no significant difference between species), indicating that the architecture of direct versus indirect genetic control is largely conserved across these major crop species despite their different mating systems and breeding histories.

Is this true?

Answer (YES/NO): NO